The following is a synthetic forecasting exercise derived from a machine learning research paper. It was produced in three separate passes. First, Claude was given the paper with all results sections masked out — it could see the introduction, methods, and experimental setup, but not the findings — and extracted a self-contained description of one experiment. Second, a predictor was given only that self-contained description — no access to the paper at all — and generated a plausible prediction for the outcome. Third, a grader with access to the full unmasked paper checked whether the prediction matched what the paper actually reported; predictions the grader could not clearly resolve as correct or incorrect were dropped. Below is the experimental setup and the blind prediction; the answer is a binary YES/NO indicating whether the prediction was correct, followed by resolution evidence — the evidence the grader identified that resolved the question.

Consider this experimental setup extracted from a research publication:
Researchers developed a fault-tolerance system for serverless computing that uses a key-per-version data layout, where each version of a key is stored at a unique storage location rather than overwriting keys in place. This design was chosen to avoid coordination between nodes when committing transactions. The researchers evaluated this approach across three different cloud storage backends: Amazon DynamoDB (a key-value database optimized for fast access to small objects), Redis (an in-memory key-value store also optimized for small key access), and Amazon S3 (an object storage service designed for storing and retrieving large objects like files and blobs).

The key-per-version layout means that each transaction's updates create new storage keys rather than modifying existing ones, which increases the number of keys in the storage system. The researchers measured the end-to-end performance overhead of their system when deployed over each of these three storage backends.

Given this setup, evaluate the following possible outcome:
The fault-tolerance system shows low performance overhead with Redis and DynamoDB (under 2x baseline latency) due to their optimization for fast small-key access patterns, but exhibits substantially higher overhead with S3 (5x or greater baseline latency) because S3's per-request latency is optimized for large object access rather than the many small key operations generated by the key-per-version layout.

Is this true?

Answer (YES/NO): NO